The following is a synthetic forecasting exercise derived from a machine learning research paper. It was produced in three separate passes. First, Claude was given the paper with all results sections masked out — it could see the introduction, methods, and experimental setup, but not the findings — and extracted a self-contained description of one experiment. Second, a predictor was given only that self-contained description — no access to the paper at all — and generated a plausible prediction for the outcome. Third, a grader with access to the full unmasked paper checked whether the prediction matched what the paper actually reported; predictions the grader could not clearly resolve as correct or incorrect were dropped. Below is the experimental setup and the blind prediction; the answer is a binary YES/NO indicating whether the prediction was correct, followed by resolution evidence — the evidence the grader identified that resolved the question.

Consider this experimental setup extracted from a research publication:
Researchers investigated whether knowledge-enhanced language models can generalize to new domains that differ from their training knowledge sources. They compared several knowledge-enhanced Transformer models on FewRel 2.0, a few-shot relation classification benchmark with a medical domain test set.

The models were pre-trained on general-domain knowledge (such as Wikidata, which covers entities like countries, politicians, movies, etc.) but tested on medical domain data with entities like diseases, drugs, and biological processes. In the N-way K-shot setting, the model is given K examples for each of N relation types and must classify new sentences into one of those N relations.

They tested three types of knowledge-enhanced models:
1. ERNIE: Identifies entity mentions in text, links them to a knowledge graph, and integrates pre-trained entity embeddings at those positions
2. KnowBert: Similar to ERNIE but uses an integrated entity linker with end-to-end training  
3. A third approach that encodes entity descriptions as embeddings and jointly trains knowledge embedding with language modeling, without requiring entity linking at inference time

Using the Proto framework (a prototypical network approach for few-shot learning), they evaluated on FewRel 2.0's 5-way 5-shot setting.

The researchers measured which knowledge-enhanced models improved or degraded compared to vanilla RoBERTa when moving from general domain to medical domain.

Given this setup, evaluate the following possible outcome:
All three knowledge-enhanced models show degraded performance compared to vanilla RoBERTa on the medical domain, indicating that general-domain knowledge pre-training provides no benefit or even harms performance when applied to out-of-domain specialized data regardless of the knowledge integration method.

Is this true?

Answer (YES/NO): NO